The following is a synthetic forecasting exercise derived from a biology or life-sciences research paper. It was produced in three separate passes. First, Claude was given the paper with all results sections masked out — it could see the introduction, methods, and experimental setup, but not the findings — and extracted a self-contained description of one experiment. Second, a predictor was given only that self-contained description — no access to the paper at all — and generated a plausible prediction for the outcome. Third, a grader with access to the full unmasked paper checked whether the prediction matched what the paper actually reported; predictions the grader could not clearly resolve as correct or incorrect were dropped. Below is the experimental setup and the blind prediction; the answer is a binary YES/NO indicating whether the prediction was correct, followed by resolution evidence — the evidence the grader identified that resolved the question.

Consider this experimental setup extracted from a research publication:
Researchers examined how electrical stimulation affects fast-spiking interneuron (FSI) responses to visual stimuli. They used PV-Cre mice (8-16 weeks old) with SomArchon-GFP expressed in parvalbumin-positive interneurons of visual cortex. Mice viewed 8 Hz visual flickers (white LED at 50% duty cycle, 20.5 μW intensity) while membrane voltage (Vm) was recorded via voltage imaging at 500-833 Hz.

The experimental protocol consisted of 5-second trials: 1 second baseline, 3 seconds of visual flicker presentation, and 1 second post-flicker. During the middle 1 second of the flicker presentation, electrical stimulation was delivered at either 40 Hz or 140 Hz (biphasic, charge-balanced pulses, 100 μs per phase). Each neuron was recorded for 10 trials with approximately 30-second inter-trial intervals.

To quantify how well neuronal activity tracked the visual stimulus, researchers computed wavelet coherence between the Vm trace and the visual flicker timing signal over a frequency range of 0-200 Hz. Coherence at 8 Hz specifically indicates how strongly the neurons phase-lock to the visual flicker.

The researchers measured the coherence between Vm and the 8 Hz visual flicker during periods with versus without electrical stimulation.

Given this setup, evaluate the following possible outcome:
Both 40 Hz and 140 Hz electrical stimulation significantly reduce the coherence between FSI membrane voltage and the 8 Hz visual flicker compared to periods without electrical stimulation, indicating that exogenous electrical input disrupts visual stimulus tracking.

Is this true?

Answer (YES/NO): NO